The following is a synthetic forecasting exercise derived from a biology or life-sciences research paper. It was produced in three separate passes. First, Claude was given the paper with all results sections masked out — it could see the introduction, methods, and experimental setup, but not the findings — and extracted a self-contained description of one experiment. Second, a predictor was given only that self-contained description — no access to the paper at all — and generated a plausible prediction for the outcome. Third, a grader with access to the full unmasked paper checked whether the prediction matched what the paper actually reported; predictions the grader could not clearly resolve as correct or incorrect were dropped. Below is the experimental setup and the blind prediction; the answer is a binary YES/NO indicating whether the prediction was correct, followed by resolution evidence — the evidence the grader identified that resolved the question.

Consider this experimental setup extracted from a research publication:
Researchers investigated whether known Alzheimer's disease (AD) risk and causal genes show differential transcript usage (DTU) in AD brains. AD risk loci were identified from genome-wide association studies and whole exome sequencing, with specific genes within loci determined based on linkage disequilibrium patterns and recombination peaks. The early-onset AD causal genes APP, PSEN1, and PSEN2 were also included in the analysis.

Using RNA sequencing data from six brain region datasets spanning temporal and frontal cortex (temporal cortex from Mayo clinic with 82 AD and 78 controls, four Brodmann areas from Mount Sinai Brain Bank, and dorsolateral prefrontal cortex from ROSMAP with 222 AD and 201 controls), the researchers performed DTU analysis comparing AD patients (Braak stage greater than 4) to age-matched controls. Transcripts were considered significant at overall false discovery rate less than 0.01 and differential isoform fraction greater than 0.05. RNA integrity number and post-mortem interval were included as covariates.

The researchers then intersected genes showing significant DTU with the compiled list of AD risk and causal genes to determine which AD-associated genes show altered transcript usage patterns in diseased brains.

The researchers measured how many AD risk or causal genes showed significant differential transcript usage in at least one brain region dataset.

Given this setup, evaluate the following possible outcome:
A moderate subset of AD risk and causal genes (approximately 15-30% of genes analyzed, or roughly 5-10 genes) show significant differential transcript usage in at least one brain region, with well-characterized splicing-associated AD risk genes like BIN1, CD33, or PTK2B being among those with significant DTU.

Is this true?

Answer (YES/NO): NO